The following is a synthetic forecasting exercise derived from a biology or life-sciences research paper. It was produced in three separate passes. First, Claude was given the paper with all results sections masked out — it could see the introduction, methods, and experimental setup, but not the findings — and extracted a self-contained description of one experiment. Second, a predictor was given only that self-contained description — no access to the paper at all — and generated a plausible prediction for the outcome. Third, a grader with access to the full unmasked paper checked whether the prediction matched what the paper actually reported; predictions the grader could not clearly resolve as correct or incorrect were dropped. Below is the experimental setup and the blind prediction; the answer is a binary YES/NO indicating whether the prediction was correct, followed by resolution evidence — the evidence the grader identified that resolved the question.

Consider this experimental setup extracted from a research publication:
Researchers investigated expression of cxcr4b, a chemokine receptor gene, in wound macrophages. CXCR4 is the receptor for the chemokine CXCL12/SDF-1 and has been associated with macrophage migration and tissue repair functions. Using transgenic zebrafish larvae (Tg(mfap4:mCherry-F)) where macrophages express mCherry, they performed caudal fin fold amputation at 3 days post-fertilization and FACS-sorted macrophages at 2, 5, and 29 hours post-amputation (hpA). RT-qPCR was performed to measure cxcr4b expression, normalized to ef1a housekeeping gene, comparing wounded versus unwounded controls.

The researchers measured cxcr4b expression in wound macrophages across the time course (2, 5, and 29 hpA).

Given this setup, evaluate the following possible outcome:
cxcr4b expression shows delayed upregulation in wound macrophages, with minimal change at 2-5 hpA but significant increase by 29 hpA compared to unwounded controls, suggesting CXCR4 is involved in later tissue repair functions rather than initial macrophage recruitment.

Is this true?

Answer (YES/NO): NO